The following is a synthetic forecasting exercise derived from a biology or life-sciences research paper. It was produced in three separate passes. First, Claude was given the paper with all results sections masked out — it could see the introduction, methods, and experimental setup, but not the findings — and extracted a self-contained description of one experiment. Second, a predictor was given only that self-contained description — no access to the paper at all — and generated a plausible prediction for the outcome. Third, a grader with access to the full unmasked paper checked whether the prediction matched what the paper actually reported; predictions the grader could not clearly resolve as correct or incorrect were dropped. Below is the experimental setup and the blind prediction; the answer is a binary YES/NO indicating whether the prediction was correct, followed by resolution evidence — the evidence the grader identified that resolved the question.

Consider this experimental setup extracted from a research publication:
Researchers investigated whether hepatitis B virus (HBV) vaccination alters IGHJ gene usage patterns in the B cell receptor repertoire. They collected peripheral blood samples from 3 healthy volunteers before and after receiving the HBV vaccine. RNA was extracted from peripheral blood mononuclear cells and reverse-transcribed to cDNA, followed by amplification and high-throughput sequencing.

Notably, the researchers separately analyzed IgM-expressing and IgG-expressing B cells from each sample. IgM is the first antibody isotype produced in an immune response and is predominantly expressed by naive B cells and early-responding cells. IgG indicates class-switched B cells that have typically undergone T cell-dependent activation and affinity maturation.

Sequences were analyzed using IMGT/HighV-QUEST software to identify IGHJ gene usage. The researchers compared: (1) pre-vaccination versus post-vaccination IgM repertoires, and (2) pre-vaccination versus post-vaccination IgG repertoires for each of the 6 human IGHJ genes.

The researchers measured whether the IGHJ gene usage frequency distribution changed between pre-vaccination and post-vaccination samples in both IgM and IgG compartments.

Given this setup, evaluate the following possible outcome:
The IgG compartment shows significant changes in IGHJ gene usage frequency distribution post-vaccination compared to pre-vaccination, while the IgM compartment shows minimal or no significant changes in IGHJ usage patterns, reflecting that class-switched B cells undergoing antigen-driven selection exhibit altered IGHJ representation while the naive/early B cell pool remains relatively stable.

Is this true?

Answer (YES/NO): NO